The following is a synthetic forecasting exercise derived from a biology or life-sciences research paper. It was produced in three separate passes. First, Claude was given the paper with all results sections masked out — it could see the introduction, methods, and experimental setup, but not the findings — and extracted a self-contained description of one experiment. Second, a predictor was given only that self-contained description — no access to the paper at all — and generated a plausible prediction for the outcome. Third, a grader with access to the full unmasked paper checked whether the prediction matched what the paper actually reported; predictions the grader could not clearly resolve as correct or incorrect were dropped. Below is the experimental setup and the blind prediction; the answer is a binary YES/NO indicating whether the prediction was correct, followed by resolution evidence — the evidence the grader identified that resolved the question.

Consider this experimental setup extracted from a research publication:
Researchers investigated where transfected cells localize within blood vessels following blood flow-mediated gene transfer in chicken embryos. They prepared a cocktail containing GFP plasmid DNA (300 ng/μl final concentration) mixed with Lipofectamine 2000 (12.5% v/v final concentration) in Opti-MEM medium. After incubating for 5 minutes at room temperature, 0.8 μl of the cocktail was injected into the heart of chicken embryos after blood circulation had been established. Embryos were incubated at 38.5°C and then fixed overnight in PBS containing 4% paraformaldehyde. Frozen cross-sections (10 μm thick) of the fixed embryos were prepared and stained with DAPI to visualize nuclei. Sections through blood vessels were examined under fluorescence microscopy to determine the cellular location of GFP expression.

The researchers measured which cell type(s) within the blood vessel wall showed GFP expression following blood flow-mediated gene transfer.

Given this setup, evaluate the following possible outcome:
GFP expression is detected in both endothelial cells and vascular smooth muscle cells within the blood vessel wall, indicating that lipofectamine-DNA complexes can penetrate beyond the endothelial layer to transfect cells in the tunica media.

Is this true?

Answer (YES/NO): NO